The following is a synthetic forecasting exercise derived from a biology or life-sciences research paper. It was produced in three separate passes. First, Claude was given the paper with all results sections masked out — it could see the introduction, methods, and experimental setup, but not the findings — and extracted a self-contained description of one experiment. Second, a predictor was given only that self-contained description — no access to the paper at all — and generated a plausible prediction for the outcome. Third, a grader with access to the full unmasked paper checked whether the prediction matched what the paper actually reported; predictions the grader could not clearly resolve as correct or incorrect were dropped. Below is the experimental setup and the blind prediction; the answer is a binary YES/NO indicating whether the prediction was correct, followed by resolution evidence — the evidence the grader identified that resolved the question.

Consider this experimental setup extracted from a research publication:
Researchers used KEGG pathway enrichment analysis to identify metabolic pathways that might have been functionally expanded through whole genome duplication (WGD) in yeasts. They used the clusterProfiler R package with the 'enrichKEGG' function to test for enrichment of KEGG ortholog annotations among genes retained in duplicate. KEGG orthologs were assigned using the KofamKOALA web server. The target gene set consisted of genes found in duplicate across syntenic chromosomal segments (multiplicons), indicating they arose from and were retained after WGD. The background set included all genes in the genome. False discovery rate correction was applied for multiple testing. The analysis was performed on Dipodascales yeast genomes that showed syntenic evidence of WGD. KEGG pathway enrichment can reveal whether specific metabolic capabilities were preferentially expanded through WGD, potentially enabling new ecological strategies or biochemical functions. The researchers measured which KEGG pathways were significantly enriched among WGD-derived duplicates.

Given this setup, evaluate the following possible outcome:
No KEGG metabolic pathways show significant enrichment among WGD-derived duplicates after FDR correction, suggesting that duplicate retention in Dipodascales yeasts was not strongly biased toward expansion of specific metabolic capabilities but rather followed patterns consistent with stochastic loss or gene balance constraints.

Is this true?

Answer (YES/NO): NO